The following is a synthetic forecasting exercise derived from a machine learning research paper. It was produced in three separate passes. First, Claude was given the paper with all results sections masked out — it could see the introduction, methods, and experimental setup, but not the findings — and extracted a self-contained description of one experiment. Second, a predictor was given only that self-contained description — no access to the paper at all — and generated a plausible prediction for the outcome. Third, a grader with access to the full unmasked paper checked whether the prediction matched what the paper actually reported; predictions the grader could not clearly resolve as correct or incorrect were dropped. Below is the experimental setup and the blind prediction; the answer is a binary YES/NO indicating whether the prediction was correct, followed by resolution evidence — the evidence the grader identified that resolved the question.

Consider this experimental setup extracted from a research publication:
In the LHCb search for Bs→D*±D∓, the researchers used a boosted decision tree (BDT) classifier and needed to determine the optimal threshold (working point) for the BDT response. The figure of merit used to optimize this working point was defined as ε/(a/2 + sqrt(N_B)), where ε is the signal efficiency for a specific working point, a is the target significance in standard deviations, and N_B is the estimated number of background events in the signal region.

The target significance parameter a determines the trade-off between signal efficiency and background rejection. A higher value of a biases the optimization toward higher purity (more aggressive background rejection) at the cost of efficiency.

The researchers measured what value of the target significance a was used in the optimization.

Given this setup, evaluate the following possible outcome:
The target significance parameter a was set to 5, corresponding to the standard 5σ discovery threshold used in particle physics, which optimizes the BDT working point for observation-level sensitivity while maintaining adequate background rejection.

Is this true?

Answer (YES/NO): NO